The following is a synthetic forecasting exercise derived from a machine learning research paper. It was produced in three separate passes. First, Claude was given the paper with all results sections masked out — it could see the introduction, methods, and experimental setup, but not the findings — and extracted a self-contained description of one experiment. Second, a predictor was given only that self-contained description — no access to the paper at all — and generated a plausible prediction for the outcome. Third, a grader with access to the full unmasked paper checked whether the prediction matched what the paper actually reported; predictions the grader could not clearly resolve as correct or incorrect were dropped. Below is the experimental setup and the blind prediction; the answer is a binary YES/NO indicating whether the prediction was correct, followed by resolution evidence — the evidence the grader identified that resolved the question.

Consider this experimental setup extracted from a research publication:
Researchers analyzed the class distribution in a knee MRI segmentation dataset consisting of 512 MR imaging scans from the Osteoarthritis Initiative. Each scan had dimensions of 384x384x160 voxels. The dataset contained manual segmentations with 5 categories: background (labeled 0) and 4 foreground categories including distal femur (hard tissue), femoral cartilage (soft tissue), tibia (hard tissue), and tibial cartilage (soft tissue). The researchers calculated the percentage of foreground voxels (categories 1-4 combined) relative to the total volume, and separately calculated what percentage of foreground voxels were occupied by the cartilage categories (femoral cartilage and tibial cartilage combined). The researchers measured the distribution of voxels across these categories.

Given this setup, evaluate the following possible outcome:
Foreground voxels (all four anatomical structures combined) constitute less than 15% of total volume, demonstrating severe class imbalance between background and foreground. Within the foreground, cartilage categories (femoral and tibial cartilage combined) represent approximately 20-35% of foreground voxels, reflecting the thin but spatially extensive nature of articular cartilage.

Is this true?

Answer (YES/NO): NO